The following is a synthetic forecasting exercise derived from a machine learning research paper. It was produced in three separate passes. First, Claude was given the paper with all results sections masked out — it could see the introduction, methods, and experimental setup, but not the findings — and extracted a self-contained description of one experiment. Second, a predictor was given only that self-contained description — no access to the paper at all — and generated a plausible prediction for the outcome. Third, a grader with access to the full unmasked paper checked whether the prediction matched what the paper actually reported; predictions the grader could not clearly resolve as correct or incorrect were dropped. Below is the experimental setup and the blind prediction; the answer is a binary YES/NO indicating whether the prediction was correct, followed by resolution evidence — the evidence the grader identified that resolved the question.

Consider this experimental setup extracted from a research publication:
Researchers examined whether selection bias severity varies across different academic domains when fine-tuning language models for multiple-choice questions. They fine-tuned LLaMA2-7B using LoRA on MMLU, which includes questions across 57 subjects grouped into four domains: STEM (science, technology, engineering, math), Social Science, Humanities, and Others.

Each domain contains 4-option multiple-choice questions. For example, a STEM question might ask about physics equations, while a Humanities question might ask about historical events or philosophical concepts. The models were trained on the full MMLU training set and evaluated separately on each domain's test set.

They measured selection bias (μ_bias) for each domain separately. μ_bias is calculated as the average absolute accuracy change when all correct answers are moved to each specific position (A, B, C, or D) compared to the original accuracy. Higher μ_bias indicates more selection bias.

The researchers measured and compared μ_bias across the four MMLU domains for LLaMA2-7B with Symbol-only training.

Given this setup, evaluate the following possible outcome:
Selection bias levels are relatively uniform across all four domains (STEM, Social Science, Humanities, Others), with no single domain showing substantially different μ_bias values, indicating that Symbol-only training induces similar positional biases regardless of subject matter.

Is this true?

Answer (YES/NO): NO